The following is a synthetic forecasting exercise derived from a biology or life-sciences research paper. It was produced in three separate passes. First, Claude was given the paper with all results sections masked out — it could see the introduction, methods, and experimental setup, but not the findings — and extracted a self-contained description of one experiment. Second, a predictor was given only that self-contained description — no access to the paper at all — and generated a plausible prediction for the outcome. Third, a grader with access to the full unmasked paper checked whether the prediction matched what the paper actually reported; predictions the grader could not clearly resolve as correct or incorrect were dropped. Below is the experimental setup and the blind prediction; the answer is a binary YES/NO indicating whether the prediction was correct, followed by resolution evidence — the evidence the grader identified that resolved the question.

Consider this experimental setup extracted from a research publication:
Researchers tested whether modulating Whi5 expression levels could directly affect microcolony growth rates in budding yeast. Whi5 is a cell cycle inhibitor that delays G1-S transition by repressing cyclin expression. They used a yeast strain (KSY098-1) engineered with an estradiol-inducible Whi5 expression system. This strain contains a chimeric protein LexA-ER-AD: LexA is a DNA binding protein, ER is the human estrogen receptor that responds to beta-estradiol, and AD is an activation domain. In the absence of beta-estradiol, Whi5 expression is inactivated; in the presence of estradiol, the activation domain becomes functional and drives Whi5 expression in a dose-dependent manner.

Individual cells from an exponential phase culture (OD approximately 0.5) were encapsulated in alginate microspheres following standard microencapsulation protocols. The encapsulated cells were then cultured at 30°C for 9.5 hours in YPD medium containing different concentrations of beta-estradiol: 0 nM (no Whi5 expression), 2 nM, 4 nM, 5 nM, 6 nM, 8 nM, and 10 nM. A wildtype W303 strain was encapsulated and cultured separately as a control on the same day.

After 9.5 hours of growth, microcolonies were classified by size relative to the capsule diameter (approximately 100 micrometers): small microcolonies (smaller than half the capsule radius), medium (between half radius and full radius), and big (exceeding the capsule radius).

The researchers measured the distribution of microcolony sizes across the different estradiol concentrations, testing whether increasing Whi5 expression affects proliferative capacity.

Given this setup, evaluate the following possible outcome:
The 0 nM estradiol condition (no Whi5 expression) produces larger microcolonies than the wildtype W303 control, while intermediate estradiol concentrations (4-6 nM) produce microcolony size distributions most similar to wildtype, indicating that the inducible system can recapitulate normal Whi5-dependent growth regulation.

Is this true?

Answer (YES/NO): NO